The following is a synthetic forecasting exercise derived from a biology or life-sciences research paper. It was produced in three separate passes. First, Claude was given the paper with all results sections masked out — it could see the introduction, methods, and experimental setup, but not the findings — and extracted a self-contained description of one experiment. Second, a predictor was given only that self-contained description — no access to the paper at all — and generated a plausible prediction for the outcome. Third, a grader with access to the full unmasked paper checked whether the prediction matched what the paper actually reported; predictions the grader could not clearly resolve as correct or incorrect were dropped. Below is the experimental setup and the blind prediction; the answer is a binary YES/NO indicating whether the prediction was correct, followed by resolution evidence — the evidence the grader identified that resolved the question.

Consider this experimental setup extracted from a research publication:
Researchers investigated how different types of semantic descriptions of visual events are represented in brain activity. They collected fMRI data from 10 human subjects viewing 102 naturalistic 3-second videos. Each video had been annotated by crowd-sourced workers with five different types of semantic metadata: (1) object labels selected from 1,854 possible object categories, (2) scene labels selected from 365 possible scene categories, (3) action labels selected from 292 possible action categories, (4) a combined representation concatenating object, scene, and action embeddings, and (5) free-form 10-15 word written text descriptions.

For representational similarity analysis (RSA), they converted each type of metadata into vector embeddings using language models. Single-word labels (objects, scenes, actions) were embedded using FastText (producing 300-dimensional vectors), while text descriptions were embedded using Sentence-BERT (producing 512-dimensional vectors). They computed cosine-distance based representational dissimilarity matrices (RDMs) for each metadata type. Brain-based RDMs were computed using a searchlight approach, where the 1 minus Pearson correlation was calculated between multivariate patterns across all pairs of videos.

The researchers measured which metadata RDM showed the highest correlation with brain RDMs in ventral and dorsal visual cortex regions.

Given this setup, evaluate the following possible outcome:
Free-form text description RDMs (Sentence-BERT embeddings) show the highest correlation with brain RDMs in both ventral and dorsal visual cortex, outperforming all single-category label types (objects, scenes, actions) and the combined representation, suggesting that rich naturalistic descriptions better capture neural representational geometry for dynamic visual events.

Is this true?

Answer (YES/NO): YES